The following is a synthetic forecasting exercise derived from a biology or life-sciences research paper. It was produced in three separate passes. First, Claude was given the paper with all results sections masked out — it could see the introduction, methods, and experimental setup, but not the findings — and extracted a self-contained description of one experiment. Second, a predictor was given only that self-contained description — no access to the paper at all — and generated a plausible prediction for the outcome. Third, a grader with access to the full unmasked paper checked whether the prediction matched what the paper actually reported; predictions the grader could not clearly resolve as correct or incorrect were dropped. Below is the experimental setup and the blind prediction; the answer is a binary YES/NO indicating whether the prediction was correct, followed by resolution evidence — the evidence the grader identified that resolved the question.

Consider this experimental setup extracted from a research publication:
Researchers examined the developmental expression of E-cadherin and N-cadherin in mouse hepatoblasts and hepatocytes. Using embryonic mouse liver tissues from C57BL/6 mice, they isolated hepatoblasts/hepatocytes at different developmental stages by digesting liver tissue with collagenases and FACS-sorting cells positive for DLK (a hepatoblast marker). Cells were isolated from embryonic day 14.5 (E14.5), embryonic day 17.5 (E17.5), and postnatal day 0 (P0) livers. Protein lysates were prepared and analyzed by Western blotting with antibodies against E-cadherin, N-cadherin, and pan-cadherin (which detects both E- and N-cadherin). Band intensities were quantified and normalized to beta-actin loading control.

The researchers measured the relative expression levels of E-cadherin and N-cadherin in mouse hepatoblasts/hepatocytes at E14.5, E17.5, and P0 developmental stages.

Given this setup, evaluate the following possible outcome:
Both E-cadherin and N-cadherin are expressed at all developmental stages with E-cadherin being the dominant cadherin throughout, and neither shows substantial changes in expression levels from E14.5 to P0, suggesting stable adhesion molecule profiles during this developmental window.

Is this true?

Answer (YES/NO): YES